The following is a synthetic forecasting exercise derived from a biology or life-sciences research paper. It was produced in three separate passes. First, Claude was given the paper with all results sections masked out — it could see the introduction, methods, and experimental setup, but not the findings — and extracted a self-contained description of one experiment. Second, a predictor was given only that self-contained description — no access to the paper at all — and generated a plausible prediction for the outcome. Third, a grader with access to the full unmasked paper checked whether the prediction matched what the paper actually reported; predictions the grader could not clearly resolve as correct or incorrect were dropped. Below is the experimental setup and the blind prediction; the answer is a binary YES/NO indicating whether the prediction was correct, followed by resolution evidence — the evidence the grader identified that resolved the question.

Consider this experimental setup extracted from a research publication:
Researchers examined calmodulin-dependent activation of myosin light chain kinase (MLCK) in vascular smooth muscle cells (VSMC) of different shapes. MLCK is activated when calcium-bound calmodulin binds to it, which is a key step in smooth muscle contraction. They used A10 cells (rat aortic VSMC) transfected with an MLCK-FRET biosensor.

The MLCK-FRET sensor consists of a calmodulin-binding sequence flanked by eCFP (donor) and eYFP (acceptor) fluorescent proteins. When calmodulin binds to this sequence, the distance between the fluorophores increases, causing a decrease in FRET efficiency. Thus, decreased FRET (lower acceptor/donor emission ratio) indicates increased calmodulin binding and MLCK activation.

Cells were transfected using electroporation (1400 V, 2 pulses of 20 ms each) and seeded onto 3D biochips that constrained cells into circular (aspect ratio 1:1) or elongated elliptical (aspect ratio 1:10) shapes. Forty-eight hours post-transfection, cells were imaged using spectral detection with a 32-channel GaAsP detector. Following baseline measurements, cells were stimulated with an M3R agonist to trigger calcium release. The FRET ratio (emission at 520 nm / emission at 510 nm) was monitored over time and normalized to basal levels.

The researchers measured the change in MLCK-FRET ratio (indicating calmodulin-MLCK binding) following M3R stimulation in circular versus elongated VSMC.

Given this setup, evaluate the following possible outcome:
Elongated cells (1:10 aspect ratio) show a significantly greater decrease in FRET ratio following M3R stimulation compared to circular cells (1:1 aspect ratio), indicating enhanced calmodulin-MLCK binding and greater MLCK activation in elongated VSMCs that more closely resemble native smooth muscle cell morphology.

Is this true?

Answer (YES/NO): YES